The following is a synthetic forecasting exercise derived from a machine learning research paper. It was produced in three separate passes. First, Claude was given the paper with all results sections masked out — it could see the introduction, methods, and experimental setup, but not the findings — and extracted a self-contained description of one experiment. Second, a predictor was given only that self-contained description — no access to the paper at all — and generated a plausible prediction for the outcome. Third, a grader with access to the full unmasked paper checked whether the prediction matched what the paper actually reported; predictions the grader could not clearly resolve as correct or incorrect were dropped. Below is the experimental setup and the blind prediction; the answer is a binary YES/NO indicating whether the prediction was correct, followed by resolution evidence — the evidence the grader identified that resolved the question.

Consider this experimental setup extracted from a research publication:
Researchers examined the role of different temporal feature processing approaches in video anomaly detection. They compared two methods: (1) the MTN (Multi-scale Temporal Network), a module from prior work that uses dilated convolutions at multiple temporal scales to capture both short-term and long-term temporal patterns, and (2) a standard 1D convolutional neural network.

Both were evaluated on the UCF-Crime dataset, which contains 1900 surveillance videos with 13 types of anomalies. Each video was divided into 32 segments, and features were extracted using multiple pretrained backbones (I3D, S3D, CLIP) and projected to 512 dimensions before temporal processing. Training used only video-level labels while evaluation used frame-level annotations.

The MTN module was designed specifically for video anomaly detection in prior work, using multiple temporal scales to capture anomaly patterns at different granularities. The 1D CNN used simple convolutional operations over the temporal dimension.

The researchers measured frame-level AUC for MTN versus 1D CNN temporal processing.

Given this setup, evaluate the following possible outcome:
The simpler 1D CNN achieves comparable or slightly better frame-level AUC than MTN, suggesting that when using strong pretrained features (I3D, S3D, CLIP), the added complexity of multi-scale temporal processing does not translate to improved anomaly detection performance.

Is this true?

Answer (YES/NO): YES